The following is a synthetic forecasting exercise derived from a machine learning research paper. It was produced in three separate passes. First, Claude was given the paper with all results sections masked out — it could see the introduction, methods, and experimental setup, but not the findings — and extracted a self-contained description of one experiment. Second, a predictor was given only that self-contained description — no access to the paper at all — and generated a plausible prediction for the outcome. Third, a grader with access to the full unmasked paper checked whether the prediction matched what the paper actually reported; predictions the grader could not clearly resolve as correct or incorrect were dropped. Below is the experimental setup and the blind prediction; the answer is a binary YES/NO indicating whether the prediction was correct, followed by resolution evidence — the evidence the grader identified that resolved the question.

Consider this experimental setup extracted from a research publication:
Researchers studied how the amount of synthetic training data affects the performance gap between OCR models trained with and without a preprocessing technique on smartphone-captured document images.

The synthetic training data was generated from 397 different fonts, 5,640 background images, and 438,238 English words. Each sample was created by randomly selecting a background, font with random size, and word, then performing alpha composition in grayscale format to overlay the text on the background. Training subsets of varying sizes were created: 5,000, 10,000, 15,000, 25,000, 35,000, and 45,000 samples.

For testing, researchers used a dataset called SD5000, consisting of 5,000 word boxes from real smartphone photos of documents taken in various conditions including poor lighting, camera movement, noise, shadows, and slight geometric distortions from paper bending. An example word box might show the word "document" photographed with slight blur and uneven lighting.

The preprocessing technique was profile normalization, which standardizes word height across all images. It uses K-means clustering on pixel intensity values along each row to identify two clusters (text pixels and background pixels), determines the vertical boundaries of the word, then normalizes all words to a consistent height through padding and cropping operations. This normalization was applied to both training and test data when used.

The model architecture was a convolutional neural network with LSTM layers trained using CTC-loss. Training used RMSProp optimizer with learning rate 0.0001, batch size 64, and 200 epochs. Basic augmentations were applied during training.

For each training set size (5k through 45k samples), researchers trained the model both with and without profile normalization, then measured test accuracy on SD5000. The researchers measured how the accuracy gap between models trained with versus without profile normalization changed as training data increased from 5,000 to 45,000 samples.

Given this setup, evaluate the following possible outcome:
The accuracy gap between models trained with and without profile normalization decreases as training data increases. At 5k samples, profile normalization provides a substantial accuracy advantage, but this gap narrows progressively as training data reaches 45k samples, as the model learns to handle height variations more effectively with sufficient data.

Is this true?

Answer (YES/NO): YES